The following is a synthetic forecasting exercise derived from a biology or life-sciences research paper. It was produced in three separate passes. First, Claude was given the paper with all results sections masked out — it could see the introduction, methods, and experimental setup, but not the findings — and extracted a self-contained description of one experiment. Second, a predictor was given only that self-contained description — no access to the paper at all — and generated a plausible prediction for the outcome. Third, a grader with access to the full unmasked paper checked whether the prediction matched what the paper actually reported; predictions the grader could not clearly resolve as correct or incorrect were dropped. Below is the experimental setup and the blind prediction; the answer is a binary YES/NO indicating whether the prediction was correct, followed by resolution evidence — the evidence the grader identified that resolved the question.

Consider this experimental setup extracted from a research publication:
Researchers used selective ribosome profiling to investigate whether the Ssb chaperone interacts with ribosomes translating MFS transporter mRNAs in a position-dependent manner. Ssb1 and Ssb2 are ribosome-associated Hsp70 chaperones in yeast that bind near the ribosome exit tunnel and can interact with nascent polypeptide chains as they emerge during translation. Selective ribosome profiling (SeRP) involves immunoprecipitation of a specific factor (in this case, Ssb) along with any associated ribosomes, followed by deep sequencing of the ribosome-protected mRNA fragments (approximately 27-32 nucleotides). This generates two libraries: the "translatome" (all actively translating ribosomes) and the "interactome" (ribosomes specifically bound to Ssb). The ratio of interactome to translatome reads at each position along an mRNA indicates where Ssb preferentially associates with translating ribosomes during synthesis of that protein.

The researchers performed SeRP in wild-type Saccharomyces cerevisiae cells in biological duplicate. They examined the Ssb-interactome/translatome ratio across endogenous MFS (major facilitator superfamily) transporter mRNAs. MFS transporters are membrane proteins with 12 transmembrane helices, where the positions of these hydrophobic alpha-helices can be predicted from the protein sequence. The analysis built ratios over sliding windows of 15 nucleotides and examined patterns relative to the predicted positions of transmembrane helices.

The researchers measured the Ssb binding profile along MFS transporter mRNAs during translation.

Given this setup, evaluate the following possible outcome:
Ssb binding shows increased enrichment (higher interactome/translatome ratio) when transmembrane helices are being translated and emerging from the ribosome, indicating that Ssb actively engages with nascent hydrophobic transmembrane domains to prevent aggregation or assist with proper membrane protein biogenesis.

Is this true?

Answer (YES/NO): NO